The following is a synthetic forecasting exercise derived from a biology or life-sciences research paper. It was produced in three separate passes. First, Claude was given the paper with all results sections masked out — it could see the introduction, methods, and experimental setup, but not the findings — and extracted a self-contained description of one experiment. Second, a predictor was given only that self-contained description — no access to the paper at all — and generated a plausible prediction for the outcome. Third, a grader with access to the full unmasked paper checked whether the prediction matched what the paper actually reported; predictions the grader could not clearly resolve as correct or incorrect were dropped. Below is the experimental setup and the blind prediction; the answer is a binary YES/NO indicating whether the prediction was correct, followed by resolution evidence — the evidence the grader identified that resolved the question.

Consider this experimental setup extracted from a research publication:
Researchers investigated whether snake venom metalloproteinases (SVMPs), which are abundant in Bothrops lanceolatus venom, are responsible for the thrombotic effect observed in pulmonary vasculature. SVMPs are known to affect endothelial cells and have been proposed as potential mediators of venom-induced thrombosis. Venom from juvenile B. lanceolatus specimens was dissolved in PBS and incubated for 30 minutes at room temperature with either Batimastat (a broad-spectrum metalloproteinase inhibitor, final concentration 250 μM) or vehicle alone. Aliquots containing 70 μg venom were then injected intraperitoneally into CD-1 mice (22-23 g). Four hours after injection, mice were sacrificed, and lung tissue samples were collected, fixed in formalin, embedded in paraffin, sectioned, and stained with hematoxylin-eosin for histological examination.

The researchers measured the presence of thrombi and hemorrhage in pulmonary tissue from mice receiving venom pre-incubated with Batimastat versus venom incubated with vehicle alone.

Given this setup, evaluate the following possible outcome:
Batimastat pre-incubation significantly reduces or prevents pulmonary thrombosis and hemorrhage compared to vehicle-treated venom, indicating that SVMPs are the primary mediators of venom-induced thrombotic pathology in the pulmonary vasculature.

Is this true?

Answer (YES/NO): NO